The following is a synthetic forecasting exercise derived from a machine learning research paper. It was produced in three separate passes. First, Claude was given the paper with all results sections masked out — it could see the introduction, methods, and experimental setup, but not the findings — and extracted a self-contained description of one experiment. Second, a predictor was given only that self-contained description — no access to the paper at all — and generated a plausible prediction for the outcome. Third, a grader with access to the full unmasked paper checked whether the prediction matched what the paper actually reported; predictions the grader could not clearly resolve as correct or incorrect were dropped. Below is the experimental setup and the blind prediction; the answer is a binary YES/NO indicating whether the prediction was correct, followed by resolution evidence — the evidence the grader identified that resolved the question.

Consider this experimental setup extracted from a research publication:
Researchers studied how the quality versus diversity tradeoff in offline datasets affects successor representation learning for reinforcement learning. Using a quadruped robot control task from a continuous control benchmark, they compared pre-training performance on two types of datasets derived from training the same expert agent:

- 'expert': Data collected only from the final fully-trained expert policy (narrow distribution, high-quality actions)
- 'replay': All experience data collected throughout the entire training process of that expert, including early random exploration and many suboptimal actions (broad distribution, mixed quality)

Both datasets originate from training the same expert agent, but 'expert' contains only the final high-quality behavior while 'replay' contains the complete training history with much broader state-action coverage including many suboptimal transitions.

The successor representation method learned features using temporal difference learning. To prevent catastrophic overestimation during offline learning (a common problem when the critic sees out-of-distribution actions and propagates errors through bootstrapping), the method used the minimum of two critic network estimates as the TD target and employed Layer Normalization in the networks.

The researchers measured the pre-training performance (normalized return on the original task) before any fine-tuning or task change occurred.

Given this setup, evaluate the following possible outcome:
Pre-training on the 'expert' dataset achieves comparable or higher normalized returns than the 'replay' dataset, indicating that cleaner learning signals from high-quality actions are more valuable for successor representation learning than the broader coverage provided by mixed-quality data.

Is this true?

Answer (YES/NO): NO